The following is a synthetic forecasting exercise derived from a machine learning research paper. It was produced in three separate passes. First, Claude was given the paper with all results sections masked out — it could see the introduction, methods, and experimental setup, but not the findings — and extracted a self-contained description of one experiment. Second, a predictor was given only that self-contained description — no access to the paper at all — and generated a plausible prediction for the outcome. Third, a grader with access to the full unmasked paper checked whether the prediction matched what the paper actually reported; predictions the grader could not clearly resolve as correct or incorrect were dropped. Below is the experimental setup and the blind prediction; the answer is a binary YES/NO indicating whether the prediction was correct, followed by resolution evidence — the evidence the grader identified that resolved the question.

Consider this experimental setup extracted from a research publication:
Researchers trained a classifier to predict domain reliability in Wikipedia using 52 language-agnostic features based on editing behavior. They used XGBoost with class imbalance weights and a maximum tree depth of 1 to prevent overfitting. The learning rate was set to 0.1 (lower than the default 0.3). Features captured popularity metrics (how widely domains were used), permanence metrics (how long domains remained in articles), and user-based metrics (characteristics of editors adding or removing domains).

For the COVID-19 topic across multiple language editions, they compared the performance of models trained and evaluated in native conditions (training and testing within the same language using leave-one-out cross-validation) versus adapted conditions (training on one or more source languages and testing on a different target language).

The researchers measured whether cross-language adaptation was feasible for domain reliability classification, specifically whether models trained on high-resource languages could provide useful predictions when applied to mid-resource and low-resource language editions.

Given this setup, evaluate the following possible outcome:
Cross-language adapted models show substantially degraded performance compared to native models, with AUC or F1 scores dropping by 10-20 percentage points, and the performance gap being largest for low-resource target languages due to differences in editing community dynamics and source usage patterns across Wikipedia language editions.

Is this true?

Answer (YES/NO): NO